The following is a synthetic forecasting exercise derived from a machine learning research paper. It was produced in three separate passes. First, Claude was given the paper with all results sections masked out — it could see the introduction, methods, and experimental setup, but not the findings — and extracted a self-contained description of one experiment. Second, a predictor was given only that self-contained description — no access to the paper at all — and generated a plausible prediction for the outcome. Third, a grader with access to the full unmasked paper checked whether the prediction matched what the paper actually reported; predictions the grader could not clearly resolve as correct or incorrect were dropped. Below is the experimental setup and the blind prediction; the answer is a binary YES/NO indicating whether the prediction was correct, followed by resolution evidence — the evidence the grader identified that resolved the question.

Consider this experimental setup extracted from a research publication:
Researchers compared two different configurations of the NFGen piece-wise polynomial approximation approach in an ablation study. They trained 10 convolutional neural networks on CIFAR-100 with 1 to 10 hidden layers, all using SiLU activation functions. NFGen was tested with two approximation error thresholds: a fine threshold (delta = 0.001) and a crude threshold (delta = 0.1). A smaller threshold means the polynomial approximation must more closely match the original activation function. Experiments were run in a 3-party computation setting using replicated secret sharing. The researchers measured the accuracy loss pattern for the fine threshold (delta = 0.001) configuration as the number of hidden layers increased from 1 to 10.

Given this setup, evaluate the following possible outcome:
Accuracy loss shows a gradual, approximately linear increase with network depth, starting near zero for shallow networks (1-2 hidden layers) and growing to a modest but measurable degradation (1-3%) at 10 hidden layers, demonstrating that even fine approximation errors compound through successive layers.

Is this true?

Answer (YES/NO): NO